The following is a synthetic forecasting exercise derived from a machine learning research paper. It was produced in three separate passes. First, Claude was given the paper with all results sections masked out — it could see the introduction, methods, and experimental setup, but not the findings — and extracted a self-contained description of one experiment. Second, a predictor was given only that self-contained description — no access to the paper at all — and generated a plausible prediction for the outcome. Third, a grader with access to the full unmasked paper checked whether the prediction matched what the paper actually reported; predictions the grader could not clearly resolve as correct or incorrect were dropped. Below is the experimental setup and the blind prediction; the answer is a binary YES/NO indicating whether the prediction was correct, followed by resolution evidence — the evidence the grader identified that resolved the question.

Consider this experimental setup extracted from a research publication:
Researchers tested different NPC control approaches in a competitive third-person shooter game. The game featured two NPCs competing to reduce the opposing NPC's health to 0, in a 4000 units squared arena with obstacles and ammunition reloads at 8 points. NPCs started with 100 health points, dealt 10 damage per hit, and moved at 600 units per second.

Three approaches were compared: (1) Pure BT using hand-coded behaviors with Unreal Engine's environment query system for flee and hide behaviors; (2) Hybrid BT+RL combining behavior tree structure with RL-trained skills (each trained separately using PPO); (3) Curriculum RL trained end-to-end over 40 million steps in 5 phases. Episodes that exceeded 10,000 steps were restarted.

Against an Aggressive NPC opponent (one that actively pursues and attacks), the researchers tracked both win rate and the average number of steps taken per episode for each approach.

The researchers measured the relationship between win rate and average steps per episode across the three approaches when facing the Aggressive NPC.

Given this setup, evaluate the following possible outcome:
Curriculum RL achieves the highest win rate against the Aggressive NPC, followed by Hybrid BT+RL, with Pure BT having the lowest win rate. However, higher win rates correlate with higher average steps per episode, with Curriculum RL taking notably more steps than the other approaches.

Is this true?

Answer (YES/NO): NO